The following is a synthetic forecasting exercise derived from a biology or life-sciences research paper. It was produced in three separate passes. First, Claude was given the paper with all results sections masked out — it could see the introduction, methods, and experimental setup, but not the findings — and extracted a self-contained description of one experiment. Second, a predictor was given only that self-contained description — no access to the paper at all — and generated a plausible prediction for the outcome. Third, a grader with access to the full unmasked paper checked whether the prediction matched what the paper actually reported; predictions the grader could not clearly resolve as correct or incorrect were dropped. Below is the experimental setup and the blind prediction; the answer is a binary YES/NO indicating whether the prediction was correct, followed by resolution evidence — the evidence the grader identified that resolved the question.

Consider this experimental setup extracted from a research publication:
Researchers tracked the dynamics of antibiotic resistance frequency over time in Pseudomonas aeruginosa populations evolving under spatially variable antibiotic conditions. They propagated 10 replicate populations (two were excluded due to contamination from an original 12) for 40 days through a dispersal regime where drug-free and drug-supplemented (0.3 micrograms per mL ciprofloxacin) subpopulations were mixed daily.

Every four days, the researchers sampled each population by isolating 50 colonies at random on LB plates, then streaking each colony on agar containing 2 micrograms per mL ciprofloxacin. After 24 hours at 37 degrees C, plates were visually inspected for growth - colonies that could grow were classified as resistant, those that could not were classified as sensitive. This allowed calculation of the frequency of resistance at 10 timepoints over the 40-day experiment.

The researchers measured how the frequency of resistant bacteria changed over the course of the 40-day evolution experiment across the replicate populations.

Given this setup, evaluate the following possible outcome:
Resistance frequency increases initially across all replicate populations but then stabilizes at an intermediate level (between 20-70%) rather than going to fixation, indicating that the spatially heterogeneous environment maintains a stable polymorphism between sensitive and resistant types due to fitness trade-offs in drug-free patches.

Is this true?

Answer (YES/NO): NO